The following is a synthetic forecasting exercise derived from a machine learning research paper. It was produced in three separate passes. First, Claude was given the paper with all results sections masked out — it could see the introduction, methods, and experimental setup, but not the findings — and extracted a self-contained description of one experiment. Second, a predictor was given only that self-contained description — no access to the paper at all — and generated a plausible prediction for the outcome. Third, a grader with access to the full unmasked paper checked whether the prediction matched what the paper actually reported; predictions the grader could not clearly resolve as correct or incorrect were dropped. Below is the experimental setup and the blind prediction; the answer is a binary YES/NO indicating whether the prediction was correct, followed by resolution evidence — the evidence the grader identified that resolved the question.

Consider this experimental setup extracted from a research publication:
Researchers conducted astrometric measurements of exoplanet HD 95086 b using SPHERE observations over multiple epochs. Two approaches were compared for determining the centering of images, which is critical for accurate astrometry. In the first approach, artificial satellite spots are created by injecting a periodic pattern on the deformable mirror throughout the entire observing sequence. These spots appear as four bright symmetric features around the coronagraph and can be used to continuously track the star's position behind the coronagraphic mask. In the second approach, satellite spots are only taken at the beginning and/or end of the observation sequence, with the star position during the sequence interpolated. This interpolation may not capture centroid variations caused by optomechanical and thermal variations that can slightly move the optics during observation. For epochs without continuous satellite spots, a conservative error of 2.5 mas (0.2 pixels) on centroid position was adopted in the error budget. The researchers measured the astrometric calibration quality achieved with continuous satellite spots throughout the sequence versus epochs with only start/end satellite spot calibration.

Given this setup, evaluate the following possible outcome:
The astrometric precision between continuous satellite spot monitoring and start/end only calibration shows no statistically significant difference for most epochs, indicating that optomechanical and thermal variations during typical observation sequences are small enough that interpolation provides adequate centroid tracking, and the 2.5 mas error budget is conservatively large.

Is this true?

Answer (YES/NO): NO